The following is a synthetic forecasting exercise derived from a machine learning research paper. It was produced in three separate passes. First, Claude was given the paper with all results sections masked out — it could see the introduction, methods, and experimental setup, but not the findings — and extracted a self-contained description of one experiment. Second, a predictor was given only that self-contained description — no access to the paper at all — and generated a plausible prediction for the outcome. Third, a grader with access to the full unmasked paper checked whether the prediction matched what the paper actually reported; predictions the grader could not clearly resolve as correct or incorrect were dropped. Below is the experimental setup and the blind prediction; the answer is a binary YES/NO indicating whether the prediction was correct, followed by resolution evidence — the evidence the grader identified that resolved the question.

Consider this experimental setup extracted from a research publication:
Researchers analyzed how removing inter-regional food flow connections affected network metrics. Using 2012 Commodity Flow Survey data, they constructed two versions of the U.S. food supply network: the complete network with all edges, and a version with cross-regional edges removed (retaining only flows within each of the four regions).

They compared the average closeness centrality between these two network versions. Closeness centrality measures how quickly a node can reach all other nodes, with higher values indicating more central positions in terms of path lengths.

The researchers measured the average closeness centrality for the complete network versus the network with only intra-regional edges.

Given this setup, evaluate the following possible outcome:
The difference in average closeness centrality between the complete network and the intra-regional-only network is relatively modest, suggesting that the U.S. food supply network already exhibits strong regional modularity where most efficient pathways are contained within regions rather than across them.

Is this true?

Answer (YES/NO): NO